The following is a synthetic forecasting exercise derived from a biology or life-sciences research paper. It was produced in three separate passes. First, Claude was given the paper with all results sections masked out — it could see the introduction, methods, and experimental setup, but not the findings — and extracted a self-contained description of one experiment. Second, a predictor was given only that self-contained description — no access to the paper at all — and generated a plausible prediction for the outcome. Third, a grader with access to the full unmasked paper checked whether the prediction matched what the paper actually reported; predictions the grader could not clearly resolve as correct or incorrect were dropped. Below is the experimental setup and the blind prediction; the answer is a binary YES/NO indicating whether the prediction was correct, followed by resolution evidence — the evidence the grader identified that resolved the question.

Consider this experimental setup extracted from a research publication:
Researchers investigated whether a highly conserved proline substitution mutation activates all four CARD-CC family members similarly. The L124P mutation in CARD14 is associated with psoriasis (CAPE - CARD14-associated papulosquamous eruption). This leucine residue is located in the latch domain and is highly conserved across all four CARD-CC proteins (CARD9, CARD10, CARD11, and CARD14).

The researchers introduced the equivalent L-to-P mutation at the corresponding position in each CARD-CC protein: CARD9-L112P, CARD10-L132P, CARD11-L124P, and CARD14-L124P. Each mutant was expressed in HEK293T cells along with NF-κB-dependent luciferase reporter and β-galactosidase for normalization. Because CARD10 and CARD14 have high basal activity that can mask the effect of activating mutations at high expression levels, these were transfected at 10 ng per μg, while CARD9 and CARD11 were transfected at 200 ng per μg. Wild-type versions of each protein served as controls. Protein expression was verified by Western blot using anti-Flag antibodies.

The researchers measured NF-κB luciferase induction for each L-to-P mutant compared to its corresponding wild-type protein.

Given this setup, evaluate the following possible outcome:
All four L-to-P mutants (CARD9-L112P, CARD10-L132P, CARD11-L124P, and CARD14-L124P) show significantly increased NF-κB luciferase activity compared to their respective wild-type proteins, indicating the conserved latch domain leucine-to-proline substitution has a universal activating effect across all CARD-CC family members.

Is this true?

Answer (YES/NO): NO